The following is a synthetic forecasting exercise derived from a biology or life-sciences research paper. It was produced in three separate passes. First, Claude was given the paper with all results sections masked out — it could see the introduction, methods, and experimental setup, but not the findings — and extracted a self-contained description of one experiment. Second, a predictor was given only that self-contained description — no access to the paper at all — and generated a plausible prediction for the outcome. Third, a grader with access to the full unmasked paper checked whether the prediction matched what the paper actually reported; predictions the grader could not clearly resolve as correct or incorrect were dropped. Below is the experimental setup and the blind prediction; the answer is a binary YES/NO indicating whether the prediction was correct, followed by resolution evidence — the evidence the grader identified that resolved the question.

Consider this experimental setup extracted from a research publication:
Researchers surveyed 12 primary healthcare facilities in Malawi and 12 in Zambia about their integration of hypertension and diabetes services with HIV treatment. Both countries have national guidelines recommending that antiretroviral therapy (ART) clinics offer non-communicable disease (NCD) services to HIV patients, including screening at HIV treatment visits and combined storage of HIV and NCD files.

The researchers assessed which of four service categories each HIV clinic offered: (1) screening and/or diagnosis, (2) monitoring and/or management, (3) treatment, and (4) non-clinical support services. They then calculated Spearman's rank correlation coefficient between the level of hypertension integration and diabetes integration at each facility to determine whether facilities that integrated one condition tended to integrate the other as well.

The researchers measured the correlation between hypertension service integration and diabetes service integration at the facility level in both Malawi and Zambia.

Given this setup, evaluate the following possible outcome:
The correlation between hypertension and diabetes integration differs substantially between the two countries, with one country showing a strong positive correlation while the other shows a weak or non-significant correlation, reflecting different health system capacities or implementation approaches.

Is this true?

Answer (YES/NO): NO